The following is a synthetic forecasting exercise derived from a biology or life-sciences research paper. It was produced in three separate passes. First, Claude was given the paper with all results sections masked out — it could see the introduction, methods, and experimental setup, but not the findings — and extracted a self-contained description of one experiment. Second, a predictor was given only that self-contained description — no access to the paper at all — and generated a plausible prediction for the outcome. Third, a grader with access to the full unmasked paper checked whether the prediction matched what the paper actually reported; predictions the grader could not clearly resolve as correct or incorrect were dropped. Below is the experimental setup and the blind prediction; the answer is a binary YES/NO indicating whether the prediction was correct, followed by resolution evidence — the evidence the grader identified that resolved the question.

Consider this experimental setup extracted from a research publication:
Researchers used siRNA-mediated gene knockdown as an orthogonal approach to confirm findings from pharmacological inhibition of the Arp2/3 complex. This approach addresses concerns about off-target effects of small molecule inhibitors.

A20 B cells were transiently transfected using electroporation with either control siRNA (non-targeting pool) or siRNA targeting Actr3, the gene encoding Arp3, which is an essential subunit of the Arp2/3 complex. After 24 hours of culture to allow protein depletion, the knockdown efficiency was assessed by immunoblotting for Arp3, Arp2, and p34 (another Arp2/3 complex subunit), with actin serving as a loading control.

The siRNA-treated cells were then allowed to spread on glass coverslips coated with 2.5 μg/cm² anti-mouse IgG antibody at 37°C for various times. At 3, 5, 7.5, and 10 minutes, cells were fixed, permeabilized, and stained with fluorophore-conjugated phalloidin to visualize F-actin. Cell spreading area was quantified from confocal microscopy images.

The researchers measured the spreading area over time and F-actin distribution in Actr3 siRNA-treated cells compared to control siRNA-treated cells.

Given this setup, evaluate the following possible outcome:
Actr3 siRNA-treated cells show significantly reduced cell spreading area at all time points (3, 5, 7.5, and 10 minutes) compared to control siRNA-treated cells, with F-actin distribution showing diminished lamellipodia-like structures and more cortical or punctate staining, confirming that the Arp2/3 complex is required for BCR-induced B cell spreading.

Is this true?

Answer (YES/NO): NO